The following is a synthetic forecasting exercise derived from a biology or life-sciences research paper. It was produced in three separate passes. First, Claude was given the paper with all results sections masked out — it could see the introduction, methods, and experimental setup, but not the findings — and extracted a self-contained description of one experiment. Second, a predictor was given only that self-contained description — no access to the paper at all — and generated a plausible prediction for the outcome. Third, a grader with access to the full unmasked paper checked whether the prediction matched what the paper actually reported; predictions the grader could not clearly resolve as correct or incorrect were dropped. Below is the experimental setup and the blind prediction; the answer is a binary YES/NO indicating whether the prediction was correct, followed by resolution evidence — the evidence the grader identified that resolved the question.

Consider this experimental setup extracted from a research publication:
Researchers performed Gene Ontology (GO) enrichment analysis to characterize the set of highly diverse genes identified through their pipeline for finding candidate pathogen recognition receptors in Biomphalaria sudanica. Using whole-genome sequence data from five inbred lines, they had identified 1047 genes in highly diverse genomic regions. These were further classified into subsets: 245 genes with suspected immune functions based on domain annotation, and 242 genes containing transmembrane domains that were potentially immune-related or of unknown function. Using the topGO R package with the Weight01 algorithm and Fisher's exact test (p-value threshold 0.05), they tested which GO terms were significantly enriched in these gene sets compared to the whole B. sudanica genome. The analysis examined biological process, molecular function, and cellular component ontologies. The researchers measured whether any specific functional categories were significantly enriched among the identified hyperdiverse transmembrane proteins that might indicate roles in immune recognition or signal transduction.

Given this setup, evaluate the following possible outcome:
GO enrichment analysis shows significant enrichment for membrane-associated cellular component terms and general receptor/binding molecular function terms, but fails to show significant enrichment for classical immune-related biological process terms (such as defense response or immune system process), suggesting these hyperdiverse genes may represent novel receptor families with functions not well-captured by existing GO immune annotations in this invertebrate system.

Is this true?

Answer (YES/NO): NO